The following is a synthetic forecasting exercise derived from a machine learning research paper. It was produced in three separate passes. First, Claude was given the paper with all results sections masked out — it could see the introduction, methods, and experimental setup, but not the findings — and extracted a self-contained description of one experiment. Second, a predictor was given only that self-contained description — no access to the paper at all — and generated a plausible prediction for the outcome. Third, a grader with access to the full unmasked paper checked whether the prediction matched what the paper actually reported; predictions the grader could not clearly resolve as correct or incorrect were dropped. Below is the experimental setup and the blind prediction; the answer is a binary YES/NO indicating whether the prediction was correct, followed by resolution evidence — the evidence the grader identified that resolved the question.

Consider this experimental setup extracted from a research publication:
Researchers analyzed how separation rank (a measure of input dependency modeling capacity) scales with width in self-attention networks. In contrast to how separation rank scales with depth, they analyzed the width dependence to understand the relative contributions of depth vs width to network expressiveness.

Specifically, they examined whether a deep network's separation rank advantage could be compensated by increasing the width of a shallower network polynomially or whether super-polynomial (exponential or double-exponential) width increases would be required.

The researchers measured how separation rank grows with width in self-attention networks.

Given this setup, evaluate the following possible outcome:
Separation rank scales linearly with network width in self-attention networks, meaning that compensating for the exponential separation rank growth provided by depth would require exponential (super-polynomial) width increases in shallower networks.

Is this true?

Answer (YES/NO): NO